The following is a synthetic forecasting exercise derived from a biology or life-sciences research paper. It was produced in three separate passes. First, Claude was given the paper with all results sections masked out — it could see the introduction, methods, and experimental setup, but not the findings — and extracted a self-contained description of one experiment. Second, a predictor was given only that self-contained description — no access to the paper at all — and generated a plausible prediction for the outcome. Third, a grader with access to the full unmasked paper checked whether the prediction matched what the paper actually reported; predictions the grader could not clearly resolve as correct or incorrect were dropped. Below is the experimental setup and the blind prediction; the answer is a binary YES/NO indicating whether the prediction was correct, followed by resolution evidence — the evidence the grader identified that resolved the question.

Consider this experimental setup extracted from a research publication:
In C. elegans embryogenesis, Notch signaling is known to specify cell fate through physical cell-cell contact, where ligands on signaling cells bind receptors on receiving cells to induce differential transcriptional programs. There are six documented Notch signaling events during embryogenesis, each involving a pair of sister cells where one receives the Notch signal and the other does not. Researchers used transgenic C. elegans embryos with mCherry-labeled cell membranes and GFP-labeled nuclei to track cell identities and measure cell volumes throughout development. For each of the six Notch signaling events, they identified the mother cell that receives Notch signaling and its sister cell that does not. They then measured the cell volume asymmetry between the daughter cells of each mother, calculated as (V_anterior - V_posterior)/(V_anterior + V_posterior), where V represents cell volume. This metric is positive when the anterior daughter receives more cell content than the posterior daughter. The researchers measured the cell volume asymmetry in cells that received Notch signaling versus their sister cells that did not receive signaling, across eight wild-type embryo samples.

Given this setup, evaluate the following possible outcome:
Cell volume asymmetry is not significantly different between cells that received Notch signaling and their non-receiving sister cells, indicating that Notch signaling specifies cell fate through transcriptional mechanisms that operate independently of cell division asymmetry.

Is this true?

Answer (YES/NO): NO